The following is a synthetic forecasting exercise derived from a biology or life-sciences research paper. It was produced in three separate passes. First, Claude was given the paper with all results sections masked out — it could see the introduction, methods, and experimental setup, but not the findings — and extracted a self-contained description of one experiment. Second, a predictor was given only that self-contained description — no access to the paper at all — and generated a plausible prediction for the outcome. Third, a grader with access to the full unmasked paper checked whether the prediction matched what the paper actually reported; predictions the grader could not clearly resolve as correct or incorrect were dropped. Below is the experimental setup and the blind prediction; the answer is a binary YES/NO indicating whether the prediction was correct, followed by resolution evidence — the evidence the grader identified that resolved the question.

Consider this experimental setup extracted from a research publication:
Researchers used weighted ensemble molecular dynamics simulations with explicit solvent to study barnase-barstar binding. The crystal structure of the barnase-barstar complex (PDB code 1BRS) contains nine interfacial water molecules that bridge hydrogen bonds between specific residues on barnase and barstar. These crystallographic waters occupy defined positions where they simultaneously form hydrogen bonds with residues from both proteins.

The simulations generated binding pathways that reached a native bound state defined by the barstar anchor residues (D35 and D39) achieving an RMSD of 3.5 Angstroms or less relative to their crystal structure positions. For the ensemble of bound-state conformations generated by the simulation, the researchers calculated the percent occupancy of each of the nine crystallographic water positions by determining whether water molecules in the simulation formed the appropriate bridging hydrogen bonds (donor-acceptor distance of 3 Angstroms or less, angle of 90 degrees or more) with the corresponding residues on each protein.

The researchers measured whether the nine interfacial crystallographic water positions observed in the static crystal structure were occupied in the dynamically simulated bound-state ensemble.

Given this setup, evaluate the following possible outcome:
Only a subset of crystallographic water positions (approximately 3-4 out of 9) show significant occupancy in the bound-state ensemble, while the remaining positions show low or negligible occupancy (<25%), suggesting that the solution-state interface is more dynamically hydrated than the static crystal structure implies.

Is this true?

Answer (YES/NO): NO